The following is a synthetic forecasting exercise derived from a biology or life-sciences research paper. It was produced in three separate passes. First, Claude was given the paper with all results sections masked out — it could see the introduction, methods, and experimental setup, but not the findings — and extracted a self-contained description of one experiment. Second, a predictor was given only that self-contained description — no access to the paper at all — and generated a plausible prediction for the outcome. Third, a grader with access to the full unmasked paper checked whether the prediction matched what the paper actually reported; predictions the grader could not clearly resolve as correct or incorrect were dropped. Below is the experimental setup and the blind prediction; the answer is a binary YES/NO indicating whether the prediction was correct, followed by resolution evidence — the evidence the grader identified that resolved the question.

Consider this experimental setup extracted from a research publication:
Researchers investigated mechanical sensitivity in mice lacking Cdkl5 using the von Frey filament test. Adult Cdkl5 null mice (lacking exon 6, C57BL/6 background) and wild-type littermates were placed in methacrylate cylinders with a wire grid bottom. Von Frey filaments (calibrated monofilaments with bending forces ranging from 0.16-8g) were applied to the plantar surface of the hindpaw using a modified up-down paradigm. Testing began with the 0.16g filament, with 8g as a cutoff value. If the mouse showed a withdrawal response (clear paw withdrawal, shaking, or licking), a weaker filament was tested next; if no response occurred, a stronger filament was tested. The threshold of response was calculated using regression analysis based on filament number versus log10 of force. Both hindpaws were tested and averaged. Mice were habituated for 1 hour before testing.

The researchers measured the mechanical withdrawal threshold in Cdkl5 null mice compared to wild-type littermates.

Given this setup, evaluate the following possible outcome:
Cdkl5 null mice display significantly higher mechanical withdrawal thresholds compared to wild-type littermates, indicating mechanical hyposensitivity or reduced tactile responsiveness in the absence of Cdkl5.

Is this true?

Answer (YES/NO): YES